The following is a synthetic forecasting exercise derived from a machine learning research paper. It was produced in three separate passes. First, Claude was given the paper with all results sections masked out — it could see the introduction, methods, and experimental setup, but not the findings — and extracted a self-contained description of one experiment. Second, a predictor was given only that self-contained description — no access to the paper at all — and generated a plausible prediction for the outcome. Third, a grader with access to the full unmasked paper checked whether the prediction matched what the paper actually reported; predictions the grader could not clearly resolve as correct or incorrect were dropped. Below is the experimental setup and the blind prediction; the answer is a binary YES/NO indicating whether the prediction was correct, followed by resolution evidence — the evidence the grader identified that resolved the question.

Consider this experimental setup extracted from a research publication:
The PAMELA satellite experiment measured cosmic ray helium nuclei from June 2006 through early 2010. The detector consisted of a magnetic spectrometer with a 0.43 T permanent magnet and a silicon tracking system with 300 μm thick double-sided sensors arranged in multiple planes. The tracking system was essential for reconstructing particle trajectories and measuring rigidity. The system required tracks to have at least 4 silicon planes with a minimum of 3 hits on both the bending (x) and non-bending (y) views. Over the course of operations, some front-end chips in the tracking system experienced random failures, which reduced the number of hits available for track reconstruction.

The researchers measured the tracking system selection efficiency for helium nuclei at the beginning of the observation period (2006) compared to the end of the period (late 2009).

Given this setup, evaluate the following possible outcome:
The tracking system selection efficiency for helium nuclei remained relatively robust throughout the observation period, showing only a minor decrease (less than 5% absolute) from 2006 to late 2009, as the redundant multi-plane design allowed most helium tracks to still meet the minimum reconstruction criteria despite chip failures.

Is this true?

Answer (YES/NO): NO